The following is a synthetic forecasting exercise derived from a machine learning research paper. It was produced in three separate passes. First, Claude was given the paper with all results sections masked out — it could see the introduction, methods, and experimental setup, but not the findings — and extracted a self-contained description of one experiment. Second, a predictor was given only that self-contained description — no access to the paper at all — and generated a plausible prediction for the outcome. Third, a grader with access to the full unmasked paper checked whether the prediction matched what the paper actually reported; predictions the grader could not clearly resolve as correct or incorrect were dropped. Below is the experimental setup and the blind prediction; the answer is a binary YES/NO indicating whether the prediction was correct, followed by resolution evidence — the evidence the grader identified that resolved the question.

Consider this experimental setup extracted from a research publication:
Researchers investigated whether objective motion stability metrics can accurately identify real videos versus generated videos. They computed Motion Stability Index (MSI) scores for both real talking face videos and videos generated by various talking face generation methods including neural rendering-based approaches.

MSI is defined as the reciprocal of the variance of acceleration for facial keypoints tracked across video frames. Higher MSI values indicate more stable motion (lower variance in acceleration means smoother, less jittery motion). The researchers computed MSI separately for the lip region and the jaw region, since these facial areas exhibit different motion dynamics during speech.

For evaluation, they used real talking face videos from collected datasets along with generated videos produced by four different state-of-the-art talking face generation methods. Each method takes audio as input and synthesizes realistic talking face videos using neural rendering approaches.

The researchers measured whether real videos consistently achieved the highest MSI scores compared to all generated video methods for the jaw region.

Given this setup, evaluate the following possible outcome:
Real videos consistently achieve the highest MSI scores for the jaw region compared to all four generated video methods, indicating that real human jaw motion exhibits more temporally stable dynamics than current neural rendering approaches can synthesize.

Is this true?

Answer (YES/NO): NO